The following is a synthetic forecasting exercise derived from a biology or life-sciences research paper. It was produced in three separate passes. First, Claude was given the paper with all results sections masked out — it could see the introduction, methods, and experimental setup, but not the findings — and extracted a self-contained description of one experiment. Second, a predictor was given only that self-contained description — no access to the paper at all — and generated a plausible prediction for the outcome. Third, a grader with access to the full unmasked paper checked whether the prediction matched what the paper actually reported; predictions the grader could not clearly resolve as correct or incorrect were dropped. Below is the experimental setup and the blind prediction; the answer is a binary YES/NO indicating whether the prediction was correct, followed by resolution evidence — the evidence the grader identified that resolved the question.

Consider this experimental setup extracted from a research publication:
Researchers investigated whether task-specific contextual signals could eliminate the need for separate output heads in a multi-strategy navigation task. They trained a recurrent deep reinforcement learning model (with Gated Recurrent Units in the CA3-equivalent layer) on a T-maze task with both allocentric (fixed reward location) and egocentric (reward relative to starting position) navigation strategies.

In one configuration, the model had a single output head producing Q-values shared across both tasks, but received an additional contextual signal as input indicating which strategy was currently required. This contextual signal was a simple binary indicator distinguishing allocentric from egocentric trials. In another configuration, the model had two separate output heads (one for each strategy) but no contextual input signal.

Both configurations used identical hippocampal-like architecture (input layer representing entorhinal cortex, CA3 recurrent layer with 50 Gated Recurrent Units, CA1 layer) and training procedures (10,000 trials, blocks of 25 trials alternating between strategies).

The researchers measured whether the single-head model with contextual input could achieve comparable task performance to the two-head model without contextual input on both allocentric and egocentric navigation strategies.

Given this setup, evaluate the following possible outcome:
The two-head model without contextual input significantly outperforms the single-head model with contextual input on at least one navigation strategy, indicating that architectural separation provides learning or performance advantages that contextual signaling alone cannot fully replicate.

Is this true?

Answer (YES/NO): NO